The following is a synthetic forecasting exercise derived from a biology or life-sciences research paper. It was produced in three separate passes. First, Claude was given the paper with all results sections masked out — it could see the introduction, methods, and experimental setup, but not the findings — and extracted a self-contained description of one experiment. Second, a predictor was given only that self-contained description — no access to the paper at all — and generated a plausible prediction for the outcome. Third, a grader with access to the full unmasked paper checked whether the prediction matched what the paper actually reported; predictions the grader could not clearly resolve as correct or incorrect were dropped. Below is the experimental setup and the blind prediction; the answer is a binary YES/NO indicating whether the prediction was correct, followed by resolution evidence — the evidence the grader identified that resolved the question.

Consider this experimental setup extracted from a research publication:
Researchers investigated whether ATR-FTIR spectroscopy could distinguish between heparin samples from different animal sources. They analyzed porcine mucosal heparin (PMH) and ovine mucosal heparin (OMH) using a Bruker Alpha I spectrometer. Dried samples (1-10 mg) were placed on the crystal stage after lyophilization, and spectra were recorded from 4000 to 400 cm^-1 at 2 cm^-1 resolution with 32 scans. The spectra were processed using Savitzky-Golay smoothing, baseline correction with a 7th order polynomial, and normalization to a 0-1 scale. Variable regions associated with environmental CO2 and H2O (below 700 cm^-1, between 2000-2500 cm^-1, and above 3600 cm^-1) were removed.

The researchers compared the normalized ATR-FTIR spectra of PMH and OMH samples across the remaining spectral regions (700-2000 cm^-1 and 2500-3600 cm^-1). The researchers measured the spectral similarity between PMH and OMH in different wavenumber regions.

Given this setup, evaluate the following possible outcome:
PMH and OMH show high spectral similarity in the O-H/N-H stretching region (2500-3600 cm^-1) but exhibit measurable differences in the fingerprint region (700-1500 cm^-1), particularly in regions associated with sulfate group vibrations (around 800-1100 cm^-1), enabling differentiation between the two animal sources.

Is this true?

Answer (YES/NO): NO